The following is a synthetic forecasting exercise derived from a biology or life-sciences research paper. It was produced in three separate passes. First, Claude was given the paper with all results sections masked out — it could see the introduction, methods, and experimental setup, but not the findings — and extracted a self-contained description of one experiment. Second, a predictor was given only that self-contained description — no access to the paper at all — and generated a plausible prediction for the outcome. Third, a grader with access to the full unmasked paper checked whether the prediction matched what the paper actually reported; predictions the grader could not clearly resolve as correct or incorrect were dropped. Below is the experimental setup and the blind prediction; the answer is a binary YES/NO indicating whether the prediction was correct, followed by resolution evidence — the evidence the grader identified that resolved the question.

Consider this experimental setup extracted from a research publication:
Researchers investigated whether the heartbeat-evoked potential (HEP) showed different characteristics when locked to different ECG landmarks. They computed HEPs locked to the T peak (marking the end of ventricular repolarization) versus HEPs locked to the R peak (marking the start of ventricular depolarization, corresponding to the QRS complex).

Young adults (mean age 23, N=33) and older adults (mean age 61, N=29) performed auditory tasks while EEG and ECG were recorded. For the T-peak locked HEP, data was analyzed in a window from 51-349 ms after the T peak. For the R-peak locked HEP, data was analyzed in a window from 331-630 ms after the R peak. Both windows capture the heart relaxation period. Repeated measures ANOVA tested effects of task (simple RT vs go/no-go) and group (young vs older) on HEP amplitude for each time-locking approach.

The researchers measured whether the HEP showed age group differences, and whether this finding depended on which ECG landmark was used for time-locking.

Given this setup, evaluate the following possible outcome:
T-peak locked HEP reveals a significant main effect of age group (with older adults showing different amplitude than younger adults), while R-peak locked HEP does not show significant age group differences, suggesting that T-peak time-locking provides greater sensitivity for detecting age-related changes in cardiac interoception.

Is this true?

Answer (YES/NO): NO